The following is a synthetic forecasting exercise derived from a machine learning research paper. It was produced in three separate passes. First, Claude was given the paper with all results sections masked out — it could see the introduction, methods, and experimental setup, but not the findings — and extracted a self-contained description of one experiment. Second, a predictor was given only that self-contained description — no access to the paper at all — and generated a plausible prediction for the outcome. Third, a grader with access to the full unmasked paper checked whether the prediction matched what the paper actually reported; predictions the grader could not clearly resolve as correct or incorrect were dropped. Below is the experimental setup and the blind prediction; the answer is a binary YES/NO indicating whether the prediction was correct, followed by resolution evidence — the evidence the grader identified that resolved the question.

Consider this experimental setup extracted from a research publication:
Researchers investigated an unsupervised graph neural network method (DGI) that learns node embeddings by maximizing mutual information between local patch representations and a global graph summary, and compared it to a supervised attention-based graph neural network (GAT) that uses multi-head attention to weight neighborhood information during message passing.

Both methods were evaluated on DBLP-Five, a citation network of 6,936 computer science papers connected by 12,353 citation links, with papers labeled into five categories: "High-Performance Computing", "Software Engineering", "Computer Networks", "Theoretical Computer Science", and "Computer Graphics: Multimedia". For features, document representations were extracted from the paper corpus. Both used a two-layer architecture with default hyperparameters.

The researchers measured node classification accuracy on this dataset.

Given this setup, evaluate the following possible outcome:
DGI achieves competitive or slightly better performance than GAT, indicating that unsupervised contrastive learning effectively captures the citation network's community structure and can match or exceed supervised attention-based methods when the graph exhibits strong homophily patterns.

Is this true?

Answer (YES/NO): NO